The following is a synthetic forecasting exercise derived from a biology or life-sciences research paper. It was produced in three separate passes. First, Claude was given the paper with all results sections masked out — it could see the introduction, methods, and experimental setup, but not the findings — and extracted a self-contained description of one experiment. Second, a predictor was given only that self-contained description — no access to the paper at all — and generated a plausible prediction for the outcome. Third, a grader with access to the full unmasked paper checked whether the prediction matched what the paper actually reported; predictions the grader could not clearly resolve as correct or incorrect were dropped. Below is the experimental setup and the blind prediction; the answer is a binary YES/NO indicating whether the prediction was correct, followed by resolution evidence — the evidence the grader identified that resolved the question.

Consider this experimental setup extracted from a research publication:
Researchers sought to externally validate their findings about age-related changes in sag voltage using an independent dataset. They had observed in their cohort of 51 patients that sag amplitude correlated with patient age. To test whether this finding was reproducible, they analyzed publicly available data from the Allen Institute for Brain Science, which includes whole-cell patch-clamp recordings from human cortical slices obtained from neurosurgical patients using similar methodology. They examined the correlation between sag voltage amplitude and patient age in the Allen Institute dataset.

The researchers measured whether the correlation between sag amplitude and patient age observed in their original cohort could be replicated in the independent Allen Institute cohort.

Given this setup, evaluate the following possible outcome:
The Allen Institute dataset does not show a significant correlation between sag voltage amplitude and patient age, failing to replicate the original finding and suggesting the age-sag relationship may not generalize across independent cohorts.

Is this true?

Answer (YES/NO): NO